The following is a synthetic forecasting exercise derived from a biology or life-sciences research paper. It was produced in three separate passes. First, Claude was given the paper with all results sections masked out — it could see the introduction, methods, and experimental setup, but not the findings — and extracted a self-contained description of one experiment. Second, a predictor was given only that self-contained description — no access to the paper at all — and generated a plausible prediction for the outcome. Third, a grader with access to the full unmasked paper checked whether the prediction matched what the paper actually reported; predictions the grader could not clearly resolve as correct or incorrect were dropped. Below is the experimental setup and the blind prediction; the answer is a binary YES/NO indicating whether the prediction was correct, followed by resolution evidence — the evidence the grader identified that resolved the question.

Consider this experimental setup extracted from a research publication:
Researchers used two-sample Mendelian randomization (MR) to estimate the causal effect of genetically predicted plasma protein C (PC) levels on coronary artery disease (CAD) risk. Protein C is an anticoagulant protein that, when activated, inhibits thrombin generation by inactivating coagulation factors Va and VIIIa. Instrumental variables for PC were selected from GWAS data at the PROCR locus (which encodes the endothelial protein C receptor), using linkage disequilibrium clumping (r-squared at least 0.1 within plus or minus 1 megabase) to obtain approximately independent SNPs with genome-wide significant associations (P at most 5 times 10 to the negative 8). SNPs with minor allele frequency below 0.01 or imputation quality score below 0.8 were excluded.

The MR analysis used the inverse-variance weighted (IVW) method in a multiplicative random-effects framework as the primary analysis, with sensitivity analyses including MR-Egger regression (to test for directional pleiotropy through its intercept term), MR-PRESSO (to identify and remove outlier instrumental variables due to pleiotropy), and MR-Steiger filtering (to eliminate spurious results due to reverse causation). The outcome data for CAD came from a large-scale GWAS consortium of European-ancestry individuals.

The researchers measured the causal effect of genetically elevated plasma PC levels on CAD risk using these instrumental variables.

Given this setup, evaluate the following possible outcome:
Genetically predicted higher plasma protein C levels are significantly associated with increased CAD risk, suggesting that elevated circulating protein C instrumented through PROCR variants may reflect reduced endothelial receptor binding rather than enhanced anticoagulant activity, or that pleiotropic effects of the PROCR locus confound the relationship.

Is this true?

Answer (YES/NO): NO